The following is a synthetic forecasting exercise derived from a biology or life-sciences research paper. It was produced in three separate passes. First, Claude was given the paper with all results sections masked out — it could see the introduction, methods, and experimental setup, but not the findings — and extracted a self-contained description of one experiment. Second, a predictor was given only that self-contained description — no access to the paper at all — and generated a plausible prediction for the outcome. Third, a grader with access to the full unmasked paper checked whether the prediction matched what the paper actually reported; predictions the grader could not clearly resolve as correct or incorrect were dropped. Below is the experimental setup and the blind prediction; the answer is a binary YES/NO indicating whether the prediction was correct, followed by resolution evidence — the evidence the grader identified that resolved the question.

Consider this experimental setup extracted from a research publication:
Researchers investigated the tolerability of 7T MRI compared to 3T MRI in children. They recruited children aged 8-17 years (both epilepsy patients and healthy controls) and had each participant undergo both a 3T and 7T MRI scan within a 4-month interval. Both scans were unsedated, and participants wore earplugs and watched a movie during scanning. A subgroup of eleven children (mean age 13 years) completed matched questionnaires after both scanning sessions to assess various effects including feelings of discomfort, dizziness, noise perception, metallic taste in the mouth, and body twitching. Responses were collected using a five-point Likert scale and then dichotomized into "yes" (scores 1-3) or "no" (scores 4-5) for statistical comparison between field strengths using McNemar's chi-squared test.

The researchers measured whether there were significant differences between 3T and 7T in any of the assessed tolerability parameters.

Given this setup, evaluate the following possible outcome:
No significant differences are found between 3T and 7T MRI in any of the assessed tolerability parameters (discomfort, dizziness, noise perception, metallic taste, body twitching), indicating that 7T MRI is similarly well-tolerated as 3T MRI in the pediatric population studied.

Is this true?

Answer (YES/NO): NO